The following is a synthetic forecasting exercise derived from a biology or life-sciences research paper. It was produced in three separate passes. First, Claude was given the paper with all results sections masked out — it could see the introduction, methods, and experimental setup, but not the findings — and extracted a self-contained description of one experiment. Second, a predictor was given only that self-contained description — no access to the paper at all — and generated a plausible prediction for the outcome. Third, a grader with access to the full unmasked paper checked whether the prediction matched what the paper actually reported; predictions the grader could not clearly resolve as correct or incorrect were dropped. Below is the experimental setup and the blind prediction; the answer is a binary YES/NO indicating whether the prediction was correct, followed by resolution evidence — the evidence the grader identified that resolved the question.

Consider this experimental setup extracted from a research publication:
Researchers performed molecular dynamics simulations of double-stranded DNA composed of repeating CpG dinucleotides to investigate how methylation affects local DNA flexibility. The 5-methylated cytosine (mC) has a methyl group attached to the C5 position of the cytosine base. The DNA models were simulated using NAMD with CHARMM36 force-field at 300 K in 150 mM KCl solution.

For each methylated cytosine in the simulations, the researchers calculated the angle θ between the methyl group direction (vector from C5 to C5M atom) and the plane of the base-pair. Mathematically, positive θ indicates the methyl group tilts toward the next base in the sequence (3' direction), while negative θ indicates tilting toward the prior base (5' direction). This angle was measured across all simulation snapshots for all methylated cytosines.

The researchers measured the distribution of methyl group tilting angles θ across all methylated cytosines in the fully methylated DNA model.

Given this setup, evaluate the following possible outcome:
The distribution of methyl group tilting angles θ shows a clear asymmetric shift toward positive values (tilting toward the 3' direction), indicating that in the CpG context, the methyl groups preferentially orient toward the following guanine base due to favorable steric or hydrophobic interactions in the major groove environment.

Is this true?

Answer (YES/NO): NO